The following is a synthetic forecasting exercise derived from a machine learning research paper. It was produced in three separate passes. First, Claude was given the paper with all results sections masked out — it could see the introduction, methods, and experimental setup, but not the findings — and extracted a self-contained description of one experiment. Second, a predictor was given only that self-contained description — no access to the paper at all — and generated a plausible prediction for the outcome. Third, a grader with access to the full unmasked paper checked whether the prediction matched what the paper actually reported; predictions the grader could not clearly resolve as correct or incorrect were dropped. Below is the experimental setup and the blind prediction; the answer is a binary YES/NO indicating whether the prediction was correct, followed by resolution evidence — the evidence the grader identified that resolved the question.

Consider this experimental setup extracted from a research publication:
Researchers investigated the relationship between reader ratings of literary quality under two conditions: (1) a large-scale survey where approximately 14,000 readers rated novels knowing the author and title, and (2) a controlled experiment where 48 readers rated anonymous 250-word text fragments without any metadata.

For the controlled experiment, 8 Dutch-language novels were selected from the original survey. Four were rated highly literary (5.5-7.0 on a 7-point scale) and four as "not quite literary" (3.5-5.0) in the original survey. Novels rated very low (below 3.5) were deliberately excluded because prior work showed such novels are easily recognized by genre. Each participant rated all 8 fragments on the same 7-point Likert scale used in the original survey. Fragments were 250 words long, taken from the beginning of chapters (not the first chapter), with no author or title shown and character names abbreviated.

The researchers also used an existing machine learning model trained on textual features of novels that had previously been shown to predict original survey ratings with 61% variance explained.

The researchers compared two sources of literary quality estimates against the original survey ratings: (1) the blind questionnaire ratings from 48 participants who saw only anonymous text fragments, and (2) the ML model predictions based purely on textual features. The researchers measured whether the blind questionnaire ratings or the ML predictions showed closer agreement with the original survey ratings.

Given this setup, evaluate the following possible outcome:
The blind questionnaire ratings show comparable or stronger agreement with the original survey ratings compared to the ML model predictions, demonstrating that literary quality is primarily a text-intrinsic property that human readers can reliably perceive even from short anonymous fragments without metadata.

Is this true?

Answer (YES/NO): NO